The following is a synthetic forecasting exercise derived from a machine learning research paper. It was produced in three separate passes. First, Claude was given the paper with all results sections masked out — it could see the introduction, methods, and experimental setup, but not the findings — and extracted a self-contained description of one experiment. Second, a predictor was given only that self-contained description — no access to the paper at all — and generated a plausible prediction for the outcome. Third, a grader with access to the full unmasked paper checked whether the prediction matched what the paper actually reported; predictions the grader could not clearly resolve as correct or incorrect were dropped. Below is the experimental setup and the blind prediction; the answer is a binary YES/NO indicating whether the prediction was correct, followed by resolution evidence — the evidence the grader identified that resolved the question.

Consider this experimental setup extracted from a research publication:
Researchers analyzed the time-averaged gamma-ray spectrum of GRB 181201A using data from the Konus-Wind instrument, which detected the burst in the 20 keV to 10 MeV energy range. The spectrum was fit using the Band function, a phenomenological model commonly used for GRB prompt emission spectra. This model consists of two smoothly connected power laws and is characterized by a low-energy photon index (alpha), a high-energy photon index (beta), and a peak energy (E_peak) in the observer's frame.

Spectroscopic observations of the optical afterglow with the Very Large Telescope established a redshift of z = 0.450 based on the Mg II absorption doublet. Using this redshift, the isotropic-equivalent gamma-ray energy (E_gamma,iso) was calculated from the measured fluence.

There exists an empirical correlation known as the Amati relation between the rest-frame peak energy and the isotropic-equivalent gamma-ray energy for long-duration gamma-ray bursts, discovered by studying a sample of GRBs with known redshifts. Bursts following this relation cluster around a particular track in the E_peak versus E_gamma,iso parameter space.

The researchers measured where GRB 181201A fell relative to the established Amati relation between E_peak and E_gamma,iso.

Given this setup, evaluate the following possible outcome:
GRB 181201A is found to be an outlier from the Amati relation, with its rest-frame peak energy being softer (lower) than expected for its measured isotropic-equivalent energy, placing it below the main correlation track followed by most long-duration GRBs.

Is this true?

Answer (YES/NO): NO